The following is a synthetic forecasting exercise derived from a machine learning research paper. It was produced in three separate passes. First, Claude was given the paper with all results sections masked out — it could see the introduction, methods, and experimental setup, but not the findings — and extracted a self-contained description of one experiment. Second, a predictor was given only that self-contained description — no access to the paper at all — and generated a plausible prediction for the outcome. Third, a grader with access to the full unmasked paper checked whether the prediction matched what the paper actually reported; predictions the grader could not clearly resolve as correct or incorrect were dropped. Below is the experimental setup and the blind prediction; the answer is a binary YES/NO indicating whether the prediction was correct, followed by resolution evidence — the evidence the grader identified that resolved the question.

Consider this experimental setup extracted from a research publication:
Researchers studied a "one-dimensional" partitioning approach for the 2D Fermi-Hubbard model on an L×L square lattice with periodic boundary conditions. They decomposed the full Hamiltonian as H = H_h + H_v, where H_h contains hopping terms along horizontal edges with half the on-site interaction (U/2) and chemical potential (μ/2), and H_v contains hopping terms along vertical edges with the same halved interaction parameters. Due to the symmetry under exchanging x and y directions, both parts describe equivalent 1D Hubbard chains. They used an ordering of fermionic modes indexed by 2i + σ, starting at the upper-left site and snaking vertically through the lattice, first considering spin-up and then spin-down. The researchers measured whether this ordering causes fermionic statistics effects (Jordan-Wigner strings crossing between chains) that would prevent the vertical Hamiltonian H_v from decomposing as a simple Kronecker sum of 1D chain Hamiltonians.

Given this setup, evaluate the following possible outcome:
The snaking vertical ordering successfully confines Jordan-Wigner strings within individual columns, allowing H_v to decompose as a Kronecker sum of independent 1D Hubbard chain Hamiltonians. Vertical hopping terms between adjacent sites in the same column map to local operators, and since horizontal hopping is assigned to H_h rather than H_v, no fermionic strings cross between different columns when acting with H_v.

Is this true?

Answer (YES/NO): YES